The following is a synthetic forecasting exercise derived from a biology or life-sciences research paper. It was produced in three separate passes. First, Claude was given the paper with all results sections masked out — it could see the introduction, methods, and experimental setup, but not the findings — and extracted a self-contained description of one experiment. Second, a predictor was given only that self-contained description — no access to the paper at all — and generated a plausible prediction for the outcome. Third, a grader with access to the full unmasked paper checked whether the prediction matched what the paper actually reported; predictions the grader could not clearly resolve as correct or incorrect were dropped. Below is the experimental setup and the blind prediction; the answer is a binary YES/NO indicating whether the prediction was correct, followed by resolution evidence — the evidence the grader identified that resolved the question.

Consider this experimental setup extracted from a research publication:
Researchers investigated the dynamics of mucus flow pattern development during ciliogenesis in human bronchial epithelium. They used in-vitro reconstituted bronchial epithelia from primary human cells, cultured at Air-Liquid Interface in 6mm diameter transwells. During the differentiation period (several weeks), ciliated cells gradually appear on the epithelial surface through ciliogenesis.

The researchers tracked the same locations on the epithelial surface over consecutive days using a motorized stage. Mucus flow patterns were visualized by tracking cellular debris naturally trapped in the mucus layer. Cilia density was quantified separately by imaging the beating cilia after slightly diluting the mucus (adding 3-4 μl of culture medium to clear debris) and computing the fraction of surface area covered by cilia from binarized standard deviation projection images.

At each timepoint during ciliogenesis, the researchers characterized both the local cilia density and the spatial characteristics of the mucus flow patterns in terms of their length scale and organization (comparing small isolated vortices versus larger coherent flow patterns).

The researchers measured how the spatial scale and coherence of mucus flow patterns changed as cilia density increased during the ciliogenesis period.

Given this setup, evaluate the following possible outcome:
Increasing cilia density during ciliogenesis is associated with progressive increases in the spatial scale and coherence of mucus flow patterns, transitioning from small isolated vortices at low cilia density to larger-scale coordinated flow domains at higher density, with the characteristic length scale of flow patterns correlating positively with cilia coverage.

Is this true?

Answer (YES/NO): YES